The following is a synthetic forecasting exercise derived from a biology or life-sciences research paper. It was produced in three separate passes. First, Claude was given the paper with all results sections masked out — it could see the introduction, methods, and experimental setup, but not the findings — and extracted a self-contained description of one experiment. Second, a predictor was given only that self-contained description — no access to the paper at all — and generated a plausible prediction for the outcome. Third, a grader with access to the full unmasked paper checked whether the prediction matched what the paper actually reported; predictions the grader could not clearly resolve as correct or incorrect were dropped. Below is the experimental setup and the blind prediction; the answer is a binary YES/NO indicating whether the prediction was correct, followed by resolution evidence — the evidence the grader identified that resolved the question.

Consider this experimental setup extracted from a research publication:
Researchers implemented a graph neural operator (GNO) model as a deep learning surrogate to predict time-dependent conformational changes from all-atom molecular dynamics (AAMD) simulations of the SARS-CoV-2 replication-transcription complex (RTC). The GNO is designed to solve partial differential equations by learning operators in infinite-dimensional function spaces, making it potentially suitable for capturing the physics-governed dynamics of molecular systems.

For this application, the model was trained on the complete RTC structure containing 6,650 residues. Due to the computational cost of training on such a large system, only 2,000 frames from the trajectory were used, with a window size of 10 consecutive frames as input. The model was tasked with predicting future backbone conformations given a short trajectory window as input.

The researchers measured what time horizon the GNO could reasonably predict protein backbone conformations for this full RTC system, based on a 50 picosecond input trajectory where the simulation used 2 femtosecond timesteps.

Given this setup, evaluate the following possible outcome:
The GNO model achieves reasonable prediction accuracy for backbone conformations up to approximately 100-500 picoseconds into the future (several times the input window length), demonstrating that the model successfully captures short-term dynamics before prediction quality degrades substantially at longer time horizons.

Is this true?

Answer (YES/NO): NO